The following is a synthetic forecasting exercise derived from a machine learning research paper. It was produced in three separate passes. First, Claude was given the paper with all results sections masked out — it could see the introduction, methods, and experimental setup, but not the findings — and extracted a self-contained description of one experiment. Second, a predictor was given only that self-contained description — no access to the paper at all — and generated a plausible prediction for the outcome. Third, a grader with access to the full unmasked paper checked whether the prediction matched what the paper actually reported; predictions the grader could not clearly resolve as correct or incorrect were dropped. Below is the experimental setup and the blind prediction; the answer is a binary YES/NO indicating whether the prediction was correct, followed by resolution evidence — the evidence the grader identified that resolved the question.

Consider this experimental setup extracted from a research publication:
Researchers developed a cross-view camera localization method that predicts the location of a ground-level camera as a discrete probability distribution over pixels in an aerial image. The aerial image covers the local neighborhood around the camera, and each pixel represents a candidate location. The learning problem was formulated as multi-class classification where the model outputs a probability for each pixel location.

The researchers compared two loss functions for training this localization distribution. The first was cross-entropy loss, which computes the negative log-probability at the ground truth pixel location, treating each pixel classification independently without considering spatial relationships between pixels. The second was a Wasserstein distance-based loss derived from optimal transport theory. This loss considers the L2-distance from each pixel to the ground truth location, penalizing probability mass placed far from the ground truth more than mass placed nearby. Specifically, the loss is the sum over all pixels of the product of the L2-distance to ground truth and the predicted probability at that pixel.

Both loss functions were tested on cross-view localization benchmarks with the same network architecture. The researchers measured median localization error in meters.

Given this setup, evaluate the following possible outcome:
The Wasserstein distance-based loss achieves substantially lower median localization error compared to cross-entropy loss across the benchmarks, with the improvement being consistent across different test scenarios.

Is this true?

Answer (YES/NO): NO